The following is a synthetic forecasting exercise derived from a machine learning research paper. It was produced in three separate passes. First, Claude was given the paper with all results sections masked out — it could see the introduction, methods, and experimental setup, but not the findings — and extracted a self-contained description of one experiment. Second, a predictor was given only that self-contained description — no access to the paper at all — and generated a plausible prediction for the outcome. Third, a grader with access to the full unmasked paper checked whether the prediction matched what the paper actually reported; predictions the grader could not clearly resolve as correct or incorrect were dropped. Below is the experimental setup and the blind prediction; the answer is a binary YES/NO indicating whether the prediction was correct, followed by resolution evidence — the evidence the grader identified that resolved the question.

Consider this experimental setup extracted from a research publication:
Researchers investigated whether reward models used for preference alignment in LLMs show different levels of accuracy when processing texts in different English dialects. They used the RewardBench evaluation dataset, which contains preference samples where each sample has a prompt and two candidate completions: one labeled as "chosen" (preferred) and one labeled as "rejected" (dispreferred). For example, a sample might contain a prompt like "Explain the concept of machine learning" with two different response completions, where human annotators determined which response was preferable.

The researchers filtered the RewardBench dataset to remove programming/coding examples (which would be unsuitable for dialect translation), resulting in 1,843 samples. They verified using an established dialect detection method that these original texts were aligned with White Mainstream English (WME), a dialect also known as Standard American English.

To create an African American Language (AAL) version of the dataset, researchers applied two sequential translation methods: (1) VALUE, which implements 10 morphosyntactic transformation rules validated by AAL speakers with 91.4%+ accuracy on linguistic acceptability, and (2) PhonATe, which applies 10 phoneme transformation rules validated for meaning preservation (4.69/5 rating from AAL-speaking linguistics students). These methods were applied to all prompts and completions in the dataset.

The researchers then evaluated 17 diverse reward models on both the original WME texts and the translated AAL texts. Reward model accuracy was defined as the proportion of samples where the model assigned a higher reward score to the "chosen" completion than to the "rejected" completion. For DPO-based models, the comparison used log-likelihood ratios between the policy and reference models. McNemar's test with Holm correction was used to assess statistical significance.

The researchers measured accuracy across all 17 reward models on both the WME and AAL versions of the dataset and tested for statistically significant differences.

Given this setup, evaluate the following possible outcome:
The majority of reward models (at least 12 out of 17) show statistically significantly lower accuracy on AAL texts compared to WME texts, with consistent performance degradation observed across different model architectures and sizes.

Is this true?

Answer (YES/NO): YES